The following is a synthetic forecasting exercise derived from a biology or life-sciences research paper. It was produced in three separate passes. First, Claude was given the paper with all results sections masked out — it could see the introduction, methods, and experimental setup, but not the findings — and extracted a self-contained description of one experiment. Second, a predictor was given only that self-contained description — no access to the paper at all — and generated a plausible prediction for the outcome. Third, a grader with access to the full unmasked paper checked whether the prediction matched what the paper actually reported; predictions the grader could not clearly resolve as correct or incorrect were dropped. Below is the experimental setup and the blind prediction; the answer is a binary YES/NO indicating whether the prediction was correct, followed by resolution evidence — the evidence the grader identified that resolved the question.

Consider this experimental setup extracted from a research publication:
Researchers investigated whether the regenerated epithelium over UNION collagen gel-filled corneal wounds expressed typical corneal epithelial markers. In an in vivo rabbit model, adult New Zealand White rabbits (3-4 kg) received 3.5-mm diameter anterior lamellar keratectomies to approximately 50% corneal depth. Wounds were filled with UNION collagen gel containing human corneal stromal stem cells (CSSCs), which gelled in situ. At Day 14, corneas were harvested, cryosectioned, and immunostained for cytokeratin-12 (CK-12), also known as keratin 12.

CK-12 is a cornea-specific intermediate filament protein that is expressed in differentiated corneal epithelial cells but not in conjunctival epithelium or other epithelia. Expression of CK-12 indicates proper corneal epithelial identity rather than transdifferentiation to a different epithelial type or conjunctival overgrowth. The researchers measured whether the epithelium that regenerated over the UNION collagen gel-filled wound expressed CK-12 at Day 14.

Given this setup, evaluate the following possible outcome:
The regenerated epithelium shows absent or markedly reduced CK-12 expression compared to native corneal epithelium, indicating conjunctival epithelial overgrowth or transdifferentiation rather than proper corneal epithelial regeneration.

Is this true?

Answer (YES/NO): NO